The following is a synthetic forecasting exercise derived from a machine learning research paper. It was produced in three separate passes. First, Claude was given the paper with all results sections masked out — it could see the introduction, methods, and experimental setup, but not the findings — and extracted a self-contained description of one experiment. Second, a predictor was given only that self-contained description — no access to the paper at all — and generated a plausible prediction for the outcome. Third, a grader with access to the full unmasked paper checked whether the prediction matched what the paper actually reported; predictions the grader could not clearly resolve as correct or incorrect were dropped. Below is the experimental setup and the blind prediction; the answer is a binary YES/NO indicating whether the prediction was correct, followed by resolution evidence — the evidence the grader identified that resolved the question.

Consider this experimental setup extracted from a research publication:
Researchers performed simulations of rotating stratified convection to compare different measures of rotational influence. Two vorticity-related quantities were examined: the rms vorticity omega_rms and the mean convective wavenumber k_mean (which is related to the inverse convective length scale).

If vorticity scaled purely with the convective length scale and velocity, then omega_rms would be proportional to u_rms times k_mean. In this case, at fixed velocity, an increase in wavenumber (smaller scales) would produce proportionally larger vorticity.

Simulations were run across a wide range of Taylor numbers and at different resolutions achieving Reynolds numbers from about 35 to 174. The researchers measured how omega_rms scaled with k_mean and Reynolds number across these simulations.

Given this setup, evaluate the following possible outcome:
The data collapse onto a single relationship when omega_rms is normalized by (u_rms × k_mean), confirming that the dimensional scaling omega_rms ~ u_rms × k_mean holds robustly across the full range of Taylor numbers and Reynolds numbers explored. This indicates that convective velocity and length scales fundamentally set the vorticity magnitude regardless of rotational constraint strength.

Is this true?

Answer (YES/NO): NO